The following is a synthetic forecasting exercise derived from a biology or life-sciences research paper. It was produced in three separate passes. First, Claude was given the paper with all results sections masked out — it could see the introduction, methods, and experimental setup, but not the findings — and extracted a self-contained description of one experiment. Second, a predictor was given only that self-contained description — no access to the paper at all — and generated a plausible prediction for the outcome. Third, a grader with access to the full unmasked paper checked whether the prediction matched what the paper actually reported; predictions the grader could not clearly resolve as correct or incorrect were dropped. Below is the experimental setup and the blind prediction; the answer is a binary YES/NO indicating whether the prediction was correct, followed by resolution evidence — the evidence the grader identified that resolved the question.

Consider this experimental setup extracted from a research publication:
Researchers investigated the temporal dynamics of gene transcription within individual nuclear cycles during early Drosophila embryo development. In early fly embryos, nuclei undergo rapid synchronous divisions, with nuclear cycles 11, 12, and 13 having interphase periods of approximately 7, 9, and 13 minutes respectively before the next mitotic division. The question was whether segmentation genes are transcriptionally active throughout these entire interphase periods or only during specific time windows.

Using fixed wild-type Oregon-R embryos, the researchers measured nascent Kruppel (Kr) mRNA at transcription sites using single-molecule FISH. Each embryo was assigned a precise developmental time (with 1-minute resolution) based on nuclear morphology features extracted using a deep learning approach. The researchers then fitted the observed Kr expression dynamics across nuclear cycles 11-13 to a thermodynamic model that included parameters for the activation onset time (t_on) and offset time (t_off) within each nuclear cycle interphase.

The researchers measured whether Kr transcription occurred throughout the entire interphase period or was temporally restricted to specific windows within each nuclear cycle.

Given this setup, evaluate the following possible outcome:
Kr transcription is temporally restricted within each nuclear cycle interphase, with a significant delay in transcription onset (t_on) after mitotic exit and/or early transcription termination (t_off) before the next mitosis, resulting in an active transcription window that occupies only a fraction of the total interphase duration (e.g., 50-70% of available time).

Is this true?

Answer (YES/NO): NO